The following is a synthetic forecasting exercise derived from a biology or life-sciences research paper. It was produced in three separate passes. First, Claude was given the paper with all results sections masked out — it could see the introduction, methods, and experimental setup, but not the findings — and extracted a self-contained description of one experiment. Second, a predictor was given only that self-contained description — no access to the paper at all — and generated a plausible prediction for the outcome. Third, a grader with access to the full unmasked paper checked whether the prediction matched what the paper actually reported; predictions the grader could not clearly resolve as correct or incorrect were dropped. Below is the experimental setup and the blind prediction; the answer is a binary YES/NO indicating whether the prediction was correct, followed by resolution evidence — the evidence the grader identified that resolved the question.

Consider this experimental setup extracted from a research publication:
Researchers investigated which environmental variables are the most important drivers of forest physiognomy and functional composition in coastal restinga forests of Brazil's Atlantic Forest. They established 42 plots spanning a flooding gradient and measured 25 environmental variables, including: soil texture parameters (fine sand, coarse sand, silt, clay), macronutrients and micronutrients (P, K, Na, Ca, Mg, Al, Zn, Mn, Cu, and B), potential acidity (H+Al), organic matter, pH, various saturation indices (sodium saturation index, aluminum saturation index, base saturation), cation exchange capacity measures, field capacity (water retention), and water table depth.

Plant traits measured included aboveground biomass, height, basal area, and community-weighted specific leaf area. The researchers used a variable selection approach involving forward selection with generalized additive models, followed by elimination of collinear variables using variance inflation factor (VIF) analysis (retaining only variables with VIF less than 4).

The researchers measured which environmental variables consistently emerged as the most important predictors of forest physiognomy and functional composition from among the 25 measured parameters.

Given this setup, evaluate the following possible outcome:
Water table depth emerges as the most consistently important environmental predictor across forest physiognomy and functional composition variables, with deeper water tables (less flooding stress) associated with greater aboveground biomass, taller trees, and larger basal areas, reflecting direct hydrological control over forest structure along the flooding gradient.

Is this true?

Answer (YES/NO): NO